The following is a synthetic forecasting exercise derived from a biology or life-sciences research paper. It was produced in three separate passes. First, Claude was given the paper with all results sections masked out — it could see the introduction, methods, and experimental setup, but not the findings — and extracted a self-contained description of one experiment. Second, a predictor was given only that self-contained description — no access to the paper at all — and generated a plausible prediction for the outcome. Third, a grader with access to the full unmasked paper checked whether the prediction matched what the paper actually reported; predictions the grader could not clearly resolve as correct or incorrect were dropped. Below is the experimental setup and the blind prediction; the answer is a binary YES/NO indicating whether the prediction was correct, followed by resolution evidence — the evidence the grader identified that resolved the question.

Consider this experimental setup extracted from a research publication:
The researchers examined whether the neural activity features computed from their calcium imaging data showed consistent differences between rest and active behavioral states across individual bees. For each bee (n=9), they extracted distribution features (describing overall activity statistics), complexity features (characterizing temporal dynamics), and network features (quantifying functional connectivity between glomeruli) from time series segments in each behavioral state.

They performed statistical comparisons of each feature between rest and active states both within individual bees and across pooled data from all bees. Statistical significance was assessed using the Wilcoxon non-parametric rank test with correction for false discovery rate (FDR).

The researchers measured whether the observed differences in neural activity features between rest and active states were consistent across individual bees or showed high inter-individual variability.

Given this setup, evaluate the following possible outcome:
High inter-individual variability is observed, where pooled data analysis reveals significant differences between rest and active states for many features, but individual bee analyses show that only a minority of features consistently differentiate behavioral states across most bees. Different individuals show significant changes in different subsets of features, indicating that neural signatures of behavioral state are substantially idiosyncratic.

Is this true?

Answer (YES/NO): NO